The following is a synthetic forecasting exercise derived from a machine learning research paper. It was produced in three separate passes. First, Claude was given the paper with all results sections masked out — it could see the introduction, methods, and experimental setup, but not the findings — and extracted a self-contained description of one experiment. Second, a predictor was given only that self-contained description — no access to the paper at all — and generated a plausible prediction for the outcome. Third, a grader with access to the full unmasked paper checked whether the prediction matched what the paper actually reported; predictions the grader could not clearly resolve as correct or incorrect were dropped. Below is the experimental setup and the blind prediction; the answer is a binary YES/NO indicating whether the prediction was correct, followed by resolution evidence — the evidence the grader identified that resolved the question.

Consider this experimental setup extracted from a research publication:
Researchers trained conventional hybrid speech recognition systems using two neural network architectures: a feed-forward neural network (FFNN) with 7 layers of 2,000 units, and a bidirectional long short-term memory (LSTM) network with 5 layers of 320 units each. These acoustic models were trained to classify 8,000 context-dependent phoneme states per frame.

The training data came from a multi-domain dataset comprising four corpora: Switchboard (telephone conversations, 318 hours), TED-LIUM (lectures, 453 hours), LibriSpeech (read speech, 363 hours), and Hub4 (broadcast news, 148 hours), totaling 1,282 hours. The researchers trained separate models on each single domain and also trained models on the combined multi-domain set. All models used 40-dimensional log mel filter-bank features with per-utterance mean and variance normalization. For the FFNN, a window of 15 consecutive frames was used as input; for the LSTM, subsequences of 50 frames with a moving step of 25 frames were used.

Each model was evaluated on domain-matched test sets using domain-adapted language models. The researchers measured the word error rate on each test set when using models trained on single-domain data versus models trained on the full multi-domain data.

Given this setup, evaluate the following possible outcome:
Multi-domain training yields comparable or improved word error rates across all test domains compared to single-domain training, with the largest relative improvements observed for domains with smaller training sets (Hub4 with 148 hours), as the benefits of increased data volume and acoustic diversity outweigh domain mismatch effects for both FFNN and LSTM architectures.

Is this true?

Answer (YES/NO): NO